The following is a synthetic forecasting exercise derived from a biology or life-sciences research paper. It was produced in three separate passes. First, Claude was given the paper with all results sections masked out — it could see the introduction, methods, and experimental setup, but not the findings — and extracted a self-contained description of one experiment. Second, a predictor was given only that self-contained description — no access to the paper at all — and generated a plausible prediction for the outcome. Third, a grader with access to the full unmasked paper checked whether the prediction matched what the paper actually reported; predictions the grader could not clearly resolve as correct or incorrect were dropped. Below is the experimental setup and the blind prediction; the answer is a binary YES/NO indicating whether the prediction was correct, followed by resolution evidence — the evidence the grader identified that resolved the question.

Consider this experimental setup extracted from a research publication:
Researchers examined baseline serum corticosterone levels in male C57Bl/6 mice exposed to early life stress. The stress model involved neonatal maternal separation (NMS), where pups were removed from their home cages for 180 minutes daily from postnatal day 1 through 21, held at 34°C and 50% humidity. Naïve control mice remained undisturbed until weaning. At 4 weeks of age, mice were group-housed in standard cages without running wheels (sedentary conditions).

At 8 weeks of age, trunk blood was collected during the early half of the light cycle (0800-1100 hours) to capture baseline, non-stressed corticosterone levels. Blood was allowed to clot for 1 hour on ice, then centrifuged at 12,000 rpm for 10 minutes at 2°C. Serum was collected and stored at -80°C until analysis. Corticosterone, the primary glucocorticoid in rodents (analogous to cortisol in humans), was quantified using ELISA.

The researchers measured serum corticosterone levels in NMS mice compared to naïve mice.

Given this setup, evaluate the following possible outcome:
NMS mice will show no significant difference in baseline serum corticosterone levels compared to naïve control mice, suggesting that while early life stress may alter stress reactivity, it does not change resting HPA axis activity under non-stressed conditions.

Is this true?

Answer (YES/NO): NO